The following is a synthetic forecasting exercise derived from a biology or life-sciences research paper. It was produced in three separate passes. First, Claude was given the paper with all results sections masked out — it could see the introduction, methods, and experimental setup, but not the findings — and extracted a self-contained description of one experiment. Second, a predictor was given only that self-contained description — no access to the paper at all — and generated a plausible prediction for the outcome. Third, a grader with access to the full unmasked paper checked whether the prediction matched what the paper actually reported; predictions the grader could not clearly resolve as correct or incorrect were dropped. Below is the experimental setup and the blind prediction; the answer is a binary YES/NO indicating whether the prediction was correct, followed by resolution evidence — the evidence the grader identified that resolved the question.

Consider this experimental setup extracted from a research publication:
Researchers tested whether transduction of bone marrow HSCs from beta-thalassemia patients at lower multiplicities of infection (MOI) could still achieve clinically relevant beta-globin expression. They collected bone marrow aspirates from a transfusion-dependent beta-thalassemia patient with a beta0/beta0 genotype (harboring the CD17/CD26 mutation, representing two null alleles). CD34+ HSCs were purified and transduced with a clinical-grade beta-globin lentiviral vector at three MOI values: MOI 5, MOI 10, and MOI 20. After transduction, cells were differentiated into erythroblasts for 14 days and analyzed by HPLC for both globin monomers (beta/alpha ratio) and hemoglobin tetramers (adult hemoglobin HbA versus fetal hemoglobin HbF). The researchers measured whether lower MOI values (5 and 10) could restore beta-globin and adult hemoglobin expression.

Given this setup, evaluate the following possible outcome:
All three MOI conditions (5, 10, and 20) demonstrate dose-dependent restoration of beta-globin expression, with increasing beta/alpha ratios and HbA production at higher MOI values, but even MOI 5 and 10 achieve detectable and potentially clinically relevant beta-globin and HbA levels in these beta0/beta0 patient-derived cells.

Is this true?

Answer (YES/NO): YES